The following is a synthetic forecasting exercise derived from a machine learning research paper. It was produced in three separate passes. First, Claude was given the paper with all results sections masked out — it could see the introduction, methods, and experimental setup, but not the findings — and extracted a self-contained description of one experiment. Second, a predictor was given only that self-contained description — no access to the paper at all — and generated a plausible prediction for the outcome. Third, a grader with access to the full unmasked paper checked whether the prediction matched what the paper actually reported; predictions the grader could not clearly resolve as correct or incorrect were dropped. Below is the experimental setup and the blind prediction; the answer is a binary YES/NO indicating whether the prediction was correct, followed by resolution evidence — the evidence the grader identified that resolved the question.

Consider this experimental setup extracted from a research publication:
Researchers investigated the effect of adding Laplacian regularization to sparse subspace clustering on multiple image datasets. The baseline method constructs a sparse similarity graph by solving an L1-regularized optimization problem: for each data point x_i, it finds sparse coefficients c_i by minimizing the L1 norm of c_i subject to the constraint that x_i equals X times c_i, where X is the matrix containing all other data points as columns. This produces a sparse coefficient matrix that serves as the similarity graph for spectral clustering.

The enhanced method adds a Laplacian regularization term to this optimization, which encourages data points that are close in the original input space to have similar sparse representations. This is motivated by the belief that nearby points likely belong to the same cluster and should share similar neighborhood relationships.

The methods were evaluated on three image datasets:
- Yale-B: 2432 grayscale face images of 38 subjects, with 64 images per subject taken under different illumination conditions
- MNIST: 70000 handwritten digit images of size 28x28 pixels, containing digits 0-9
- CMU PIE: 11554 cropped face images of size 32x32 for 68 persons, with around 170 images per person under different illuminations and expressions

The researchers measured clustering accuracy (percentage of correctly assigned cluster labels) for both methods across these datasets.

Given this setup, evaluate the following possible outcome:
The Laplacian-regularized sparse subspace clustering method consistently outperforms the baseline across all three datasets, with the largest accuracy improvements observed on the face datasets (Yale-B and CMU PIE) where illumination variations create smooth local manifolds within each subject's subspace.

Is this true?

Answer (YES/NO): NO